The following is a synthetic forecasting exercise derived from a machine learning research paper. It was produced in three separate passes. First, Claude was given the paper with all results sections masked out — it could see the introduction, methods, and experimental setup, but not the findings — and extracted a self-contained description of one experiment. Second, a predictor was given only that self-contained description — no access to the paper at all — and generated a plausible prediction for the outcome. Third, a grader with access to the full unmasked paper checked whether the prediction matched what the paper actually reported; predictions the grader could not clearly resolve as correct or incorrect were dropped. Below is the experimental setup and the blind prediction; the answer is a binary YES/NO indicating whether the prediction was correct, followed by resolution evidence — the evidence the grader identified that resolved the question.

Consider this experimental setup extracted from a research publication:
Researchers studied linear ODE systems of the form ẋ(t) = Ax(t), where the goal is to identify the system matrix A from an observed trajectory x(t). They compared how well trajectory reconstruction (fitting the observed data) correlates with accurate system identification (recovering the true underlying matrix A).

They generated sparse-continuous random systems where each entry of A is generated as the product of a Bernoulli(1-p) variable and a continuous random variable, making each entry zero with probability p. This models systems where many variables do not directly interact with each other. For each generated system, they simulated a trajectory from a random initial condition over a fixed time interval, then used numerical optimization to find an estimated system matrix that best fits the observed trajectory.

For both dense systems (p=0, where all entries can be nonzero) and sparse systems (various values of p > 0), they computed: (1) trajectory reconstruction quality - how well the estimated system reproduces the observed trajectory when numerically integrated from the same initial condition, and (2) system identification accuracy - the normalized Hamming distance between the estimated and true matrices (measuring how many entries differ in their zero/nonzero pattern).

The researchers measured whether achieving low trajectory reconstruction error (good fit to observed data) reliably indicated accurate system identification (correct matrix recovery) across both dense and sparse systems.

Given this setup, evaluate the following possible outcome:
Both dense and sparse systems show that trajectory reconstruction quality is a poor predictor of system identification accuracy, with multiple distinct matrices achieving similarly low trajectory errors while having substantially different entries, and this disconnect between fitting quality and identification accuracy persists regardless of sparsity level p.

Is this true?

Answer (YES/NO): NO